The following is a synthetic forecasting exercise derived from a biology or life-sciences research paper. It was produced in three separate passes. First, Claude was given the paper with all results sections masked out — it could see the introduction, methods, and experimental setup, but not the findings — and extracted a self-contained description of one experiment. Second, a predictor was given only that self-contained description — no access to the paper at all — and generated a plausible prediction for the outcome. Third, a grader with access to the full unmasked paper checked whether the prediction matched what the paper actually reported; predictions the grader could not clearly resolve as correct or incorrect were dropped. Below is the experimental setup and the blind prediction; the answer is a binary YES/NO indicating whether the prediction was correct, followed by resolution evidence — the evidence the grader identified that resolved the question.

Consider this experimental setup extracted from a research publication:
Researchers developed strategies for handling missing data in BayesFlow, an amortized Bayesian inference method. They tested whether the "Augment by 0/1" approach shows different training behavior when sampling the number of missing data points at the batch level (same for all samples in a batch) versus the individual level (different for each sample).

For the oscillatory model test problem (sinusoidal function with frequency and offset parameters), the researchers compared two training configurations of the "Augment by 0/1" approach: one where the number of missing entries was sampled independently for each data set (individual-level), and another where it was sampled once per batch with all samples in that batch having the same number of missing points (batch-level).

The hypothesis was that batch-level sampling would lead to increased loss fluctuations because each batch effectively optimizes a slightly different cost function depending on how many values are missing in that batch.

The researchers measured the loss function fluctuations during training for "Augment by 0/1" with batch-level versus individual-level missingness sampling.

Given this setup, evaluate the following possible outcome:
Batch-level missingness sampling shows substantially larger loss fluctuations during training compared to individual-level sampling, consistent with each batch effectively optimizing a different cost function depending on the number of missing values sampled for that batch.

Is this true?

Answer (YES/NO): YES